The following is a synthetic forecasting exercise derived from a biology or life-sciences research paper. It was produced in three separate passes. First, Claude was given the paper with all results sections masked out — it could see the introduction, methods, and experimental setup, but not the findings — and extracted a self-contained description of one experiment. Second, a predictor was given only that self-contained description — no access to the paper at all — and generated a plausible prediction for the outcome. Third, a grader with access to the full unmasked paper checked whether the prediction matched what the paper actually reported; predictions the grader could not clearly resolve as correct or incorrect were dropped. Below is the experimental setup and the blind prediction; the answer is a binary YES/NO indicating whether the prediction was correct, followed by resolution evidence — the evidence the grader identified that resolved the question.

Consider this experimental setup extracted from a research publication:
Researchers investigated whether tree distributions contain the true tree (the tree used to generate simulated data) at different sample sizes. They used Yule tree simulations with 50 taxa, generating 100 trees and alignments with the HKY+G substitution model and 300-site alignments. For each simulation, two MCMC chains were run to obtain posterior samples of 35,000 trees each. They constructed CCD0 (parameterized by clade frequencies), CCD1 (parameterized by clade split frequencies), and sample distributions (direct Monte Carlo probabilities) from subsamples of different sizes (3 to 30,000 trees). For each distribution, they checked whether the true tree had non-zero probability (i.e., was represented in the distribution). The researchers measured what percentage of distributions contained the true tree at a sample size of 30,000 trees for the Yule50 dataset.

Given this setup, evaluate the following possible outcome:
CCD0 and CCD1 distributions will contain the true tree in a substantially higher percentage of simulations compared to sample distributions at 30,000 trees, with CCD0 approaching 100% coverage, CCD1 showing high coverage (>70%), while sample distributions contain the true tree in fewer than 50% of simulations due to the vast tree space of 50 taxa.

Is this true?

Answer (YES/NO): NO